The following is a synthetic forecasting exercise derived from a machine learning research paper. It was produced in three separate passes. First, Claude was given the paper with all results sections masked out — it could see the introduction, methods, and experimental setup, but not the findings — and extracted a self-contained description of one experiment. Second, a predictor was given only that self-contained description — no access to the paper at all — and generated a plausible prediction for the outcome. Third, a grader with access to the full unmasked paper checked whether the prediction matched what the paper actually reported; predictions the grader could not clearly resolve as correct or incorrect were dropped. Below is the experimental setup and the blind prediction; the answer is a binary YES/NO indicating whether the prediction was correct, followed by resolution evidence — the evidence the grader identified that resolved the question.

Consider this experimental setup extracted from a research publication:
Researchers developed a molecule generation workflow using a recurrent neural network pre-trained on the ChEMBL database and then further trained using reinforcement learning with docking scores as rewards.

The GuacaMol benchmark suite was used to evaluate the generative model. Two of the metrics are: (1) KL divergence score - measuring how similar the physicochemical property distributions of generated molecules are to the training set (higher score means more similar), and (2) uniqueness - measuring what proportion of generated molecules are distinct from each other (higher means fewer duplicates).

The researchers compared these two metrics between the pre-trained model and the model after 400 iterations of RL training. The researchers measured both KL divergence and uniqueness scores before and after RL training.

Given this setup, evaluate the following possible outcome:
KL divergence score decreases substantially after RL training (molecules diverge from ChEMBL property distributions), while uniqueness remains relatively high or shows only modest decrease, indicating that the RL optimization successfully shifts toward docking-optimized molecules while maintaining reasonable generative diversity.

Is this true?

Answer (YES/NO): YES